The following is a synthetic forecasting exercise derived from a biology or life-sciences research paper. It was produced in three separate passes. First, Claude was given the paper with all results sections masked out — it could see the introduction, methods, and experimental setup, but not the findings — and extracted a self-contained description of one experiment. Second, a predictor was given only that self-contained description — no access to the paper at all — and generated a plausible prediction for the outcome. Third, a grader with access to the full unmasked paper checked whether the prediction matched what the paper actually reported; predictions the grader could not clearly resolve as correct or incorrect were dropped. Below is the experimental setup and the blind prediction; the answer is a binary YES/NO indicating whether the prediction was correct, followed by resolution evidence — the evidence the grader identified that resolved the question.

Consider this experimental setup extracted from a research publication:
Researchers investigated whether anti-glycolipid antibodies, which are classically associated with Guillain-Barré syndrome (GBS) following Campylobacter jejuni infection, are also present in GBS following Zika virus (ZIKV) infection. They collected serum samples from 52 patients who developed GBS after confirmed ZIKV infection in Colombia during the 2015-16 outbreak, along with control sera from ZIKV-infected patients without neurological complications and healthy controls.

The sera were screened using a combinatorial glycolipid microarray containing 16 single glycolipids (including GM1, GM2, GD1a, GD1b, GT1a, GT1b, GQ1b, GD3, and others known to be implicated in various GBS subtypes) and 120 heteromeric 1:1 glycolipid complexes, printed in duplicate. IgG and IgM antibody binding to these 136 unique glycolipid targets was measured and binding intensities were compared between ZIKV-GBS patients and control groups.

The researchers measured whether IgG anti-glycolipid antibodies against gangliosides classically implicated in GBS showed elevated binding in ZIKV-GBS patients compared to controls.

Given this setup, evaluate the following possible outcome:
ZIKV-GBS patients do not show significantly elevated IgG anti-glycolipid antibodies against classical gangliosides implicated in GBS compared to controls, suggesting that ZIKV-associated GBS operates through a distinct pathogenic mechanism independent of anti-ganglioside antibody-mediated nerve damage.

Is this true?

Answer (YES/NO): YES